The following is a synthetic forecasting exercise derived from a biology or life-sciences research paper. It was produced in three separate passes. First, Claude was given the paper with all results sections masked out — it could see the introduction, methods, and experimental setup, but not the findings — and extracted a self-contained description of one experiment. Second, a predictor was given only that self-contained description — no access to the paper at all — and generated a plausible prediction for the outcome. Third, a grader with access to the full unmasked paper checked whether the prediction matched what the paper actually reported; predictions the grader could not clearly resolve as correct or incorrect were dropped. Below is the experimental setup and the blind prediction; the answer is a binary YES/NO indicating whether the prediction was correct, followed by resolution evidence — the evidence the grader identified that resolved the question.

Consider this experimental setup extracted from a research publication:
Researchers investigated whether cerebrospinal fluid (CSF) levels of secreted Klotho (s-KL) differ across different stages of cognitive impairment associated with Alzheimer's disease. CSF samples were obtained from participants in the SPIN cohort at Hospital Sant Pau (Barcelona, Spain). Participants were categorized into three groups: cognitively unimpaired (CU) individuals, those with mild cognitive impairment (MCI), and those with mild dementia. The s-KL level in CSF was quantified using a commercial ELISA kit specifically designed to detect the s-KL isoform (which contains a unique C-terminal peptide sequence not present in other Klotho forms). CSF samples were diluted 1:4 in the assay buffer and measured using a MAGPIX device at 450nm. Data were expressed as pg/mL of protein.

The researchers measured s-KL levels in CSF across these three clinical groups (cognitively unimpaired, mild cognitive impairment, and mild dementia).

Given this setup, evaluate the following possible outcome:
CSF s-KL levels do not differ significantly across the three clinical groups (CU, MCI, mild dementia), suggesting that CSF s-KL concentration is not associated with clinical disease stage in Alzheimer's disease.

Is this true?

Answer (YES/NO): YES